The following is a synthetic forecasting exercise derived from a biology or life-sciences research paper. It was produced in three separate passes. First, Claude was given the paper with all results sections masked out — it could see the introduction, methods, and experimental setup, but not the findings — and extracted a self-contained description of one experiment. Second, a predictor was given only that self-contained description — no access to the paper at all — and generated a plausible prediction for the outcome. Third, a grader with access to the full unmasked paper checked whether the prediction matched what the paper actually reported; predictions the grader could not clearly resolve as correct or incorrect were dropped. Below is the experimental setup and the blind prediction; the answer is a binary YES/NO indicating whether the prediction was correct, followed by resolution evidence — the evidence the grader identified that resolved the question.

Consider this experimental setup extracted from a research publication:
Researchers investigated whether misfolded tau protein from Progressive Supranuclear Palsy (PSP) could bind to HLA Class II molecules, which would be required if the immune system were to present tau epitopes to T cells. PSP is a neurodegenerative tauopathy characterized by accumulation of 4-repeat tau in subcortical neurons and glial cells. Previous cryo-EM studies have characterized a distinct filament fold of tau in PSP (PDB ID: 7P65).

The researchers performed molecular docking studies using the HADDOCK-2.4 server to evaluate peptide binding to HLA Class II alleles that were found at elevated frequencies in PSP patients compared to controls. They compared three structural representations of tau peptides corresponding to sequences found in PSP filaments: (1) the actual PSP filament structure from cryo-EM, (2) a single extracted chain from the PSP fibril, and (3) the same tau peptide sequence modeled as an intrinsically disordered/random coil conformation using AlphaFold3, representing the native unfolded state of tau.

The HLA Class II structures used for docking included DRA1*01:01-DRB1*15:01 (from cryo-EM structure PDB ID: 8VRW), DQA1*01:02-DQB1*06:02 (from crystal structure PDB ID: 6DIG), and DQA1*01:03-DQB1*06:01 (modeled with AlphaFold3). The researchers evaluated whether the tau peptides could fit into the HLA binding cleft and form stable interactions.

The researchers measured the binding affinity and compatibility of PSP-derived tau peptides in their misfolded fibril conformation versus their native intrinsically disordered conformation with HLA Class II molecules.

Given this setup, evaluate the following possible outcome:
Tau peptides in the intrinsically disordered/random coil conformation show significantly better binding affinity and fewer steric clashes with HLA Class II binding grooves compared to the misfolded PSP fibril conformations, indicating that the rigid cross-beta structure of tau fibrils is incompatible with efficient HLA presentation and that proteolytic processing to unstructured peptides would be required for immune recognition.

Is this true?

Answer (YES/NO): NO